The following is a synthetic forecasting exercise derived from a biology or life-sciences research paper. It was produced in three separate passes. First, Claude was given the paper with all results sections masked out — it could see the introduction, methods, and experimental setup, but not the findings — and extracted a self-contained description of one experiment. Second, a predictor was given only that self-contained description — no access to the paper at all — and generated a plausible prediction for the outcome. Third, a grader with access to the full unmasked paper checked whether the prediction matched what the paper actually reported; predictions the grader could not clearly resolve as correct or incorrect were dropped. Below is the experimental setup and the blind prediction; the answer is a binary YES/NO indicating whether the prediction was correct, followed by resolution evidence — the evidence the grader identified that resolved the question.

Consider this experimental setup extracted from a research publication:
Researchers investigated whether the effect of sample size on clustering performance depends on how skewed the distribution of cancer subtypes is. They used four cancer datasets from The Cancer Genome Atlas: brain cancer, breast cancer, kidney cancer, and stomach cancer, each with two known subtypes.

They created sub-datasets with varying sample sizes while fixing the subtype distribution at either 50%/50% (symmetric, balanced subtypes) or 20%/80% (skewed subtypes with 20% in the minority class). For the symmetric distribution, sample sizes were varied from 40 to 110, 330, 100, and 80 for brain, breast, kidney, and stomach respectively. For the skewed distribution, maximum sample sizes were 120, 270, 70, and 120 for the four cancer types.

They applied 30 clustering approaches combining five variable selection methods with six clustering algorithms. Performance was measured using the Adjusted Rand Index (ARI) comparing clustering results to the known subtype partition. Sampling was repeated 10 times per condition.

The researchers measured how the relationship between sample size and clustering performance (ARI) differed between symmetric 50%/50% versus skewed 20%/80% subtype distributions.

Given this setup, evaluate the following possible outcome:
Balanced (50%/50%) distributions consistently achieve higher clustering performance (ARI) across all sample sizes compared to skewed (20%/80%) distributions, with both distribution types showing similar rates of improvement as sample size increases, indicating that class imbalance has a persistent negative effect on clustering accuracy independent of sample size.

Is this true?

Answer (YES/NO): NO